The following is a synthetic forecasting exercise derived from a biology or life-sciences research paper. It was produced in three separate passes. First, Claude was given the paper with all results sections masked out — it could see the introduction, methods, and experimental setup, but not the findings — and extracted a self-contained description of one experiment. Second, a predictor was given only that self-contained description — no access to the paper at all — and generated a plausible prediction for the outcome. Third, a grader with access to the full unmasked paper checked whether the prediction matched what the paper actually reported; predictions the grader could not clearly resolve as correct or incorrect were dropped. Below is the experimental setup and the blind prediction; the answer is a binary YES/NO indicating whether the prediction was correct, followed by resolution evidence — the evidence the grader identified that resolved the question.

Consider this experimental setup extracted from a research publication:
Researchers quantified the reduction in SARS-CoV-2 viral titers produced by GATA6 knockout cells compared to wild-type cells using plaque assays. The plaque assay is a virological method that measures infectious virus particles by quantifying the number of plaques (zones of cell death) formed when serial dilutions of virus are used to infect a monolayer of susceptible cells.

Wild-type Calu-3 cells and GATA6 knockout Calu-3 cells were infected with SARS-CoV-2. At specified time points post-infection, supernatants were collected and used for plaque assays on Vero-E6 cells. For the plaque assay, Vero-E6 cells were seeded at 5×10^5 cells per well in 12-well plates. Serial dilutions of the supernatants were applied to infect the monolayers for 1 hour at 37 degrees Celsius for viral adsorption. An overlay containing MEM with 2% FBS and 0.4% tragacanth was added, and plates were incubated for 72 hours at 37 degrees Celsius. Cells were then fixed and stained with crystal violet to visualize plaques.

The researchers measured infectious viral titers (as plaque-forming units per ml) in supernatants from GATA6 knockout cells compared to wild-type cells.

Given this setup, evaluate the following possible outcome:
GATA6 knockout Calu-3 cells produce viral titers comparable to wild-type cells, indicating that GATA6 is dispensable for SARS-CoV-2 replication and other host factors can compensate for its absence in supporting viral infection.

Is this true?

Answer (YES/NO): NO